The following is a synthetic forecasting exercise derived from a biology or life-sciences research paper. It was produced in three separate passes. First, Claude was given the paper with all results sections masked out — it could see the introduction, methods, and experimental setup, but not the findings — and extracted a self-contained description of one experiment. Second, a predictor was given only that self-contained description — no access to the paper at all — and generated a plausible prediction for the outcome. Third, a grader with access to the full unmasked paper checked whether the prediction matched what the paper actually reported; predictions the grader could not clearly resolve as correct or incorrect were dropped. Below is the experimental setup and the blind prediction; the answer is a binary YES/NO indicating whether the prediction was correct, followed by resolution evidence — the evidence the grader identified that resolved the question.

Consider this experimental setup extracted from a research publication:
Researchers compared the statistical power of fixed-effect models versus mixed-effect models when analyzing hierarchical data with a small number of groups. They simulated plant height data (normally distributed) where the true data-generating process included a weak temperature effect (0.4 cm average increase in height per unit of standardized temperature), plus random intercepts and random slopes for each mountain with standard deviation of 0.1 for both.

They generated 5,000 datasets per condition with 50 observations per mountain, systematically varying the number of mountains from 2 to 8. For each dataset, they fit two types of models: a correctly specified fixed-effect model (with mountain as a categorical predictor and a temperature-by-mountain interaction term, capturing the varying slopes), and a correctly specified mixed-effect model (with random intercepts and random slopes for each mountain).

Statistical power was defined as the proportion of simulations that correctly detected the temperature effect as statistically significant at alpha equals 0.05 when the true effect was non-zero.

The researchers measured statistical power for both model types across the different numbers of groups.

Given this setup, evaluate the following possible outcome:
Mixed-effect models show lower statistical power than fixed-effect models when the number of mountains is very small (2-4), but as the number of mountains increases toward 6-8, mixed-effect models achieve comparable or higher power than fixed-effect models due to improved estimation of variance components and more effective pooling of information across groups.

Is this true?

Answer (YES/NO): NO